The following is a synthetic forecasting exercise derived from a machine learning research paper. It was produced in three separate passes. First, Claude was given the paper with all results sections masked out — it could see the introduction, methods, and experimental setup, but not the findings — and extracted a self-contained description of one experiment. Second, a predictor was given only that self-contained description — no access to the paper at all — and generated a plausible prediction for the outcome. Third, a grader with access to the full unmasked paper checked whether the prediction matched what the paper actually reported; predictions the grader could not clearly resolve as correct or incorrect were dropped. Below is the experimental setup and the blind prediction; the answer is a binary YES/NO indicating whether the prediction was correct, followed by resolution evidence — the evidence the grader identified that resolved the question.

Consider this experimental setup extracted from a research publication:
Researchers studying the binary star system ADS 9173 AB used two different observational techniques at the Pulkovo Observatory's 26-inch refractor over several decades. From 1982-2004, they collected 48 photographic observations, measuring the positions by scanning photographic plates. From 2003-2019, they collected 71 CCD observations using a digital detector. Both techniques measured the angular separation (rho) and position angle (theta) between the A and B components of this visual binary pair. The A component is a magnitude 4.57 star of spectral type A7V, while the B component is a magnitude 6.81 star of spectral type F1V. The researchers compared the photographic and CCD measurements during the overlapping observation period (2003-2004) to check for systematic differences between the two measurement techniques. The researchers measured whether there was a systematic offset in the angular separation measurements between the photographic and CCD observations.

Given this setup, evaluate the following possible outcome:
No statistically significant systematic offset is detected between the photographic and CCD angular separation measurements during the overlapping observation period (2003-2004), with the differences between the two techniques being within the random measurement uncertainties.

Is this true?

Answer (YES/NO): NO